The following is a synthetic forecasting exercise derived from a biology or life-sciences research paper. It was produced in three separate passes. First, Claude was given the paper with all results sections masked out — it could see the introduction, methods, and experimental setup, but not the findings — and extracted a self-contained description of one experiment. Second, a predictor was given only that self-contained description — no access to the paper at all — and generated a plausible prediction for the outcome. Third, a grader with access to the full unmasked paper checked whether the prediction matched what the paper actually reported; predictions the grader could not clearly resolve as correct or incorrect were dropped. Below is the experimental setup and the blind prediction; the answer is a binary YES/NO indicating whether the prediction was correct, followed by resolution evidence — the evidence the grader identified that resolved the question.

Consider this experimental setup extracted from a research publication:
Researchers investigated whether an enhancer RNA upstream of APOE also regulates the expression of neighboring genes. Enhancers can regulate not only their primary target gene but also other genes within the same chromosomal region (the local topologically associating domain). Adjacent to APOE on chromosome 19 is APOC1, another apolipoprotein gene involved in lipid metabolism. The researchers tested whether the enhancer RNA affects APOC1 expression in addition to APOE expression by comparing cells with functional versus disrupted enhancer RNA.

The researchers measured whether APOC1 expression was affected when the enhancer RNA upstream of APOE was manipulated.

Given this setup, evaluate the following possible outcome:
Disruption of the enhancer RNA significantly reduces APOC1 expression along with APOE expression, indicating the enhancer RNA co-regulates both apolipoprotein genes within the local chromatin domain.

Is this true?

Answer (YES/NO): YES